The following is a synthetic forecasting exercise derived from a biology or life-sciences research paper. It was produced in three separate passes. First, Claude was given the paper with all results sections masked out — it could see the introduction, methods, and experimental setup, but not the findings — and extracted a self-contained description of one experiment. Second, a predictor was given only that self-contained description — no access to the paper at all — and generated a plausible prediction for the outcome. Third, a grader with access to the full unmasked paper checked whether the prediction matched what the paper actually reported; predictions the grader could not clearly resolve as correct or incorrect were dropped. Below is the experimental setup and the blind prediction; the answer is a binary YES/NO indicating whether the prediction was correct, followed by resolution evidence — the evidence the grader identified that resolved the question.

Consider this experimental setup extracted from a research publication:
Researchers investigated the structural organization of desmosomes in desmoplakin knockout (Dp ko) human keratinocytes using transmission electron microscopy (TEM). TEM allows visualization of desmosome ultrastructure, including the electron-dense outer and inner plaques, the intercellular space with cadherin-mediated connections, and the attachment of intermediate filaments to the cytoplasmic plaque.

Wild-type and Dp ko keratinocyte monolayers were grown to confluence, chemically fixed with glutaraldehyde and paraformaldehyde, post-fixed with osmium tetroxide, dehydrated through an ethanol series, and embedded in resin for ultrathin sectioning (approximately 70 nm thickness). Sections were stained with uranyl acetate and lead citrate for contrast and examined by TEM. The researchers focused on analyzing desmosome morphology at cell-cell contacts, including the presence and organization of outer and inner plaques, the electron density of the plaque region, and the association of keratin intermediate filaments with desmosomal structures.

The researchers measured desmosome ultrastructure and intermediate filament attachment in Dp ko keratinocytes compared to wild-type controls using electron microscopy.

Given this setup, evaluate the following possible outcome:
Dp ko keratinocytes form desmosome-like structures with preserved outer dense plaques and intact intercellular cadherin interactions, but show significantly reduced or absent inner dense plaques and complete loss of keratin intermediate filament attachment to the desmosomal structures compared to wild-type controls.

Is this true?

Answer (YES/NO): NO